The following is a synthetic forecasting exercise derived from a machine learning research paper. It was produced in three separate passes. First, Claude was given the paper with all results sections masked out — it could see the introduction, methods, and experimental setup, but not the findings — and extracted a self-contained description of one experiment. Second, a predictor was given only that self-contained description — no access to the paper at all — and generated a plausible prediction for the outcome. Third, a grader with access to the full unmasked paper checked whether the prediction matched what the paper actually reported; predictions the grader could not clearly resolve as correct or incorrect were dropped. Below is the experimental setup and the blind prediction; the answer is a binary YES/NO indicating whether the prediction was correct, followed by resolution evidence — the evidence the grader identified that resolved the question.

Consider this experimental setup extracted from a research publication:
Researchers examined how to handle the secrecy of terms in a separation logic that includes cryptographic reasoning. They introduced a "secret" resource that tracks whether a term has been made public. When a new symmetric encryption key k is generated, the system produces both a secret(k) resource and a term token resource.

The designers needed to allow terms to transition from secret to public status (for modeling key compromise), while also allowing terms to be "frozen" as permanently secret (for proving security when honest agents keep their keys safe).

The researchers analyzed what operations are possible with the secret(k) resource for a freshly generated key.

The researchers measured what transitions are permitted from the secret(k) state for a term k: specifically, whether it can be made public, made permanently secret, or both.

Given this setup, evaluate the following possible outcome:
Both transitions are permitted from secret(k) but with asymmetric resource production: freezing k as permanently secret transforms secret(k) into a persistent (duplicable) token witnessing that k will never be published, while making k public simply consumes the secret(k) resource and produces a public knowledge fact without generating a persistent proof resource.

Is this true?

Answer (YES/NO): NO